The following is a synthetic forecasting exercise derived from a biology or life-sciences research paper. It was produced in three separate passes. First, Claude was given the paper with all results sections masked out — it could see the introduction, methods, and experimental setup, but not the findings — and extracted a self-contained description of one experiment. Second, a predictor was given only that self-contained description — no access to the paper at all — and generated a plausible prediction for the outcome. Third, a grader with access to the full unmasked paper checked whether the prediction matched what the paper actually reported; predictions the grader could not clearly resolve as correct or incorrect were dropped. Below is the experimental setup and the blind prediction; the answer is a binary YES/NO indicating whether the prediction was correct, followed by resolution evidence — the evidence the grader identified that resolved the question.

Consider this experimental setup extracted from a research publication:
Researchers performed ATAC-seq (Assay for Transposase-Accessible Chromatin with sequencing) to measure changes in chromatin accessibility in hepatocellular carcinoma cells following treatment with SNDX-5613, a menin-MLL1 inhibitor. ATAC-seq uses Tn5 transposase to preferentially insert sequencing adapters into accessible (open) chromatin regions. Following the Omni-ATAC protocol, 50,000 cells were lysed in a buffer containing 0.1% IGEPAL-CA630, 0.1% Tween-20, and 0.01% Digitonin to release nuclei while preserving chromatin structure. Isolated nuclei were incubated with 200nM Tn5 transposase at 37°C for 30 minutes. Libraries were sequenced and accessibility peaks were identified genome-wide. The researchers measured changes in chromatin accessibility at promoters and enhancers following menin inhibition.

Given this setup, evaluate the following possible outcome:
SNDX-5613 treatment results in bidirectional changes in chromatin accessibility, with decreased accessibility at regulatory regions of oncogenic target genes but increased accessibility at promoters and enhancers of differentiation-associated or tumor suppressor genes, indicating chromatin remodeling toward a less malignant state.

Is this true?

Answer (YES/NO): NO